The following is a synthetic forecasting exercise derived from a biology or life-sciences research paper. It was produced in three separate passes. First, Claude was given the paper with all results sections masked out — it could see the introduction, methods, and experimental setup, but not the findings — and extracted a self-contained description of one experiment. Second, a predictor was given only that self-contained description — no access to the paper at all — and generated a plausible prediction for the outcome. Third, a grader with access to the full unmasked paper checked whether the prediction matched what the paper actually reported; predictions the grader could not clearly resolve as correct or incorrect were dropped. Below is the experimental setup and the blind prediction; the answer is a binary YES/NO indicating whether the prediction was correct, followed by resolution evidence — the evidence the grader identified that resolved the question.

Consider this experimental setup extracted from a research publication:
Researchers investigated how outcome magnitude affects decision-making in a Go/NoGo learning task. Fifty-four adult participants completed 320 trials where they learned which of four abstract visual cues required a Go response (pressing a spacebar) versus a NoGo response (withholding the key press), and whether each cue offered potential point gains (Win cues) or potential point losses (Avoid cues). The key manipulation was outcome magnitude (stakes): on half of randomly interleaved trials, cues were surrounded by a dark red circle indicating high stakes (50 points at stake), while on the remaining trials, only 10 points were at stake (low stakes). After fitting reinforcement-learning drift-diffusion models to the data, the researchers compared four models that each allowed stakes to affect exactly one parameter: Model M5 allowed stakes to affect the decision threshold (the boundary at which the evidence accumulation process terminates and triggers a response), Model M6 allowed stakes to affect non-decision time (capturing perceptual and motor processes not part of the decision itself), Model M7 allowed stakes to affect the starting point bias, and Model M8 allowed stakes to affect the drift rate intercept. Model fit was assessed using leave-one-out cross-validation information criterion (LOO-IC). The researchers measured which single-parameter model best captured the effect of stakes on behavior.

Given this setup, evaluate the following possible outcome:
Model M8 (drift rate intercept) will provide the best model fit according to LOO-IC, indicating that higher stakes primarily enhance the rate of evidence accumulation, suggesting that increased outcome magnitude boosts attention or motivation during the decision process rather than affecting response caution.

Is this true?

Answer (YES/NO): NO